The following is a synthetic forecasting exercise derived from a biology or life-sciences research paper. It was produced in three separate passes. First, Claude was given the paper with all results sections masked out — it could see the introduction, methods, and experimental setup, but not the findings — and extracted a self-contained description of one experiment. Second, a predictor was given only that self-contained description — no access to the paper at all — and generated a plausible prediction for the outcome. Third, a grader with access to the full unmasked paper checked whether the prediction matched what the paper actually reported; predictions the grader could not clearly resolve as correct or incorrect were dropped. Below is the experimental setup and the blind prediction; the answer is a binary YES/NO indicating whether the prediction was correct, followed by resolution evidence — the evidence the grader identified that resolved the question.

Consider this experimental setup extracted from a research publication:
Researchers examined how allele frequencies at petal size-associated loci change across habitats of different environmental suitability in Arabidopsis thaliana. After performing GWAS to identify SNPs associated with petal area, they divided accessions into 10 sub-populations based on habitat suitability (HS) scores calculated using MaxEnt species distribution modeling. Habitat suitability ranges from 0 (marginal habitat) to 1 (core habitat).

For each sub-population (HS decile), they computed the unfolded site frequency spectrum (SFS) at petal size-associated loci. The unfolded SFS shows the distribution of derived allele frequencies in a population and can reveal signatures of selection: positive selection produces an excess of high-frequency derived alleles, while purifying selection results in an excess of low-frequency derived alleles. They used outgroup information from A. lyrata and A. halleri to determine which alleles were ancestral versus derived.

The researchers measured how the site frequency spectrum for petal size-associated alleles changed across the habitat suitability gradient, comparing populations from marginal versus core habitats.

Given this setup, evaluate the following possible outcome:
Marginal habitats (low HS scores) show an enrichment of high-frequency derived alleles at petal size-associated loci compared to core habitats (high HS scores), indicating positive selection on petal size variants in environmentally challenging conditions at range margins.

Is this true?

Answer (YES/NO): NO